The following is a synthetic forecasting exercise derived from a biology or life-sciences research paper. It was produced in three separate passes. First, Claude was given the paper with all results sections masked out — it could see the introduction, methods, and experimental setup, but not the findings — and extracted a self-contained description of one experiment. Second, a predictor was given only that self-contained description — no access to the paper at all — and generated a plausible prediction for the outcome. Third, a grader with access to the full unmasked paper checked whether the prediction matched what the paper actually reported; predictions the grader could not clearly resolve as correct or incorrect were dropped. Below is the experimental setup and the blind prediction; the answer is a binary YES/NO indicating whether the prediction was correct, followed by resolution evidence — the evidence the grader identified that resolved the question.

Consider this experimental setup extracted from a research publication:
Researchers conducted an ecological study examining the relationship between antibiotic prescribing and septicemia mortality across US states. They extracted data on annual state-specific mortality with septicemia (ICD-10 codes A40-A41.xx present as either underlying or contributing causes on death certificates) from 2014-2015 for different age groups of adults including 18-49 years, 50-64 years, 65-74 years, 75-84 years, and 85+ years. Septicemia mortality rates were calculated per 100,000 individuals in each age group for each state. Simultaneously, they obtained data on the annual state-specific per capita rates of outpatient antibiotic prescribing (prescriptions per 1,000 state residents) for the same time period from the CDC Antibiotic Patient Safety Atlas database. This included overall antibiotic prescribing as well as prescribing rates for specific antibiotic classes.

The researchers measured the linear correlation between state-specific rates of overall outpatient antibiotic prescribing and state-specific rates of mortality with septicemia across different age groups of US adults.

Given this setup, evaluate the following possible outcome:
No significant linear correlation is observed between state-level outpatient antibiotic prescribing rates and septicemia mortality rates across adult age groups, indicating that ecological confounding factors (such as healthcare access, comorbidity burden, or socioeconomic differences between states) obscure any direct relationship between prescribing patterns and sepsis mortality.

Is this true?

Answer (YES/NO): NO